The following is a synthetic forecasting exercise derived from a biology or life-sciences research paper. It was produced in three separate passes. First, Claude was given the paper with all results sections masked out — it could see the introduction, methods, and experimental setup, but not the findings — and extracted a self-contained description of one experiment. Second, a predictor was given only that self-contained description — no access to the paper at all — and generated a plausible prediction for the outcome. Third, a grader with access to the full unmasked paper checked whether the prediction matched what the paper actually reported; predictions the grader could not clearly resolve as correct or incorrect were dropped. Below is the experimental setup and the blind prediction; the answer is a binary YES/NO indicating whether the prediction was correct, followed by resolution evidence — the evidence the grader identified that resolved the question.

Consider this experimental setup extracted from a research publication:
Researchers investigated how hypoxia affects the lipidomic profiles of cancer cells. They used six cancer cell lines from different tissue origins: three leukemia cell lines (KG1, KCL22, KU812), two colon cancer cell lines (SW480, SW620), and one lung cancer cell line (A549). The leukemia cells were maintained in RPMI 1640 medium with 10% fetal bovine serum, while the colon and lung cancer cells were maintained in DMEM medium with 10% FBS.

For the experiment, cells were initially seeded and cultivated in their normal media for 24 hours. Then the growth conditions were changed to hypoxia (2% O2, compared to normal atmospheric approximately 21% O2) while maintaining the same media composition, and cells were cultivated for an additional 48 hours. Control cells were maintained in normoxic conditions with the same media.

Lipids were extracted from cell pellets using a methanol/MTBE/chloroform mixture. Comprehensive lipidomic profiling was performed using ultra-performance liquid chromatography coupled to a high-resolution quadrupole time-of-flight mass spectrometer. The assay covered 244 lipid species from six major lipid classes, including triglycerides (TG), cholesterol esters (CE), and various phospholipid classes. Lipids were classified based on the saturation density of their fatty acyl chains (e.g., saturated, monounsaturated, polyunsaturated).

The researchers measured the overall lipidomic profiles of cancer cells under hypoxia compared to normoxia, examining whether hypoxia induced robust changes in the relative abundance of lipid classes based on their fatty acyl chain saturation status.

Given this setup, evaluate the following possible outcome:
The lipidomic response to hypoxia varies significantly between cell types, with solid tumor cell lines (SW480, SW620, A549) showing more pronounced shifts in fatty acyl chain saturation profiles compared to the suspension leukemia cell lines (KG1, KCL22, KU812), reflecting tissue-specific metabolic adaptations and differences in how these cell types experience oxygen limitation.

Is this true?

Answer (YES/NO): NO